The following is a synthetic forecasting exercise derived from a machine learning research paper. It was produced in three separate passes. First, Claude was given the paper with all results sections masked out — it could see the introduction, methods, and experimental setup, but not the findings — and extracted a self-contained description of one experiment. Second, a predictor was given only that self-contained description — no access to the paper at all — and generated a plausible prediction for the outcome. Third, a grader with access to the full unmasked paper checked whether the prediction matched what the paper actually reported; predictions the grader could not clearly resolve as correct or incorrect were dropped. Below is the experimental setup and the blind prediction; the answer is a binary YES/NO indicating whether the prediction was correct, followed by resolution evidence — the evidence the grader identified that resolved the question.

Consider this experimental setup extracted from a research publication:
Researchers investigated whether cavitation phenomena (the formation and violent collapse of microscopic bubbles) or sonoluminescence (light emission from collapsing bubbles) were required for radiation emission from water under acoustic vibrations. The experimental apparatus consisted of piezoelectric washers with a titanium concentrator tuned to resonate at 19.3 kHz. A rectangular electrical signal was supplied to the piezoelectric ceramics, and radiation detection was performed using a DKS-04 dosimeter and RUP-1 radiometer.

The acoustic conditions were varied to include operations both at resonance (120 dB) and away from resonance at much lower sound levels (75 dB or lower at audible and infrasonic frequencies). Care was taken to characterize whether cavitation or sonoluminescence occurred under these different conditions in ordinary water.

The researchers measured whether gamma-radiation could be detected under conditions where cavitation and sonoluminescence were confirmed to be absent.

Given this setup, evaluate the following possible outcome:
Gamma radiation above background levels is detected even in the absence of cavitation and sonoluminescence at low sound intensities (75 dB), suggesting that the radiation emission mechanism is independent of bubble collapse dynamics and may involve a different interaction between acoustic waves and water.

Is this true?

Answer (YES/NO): YES